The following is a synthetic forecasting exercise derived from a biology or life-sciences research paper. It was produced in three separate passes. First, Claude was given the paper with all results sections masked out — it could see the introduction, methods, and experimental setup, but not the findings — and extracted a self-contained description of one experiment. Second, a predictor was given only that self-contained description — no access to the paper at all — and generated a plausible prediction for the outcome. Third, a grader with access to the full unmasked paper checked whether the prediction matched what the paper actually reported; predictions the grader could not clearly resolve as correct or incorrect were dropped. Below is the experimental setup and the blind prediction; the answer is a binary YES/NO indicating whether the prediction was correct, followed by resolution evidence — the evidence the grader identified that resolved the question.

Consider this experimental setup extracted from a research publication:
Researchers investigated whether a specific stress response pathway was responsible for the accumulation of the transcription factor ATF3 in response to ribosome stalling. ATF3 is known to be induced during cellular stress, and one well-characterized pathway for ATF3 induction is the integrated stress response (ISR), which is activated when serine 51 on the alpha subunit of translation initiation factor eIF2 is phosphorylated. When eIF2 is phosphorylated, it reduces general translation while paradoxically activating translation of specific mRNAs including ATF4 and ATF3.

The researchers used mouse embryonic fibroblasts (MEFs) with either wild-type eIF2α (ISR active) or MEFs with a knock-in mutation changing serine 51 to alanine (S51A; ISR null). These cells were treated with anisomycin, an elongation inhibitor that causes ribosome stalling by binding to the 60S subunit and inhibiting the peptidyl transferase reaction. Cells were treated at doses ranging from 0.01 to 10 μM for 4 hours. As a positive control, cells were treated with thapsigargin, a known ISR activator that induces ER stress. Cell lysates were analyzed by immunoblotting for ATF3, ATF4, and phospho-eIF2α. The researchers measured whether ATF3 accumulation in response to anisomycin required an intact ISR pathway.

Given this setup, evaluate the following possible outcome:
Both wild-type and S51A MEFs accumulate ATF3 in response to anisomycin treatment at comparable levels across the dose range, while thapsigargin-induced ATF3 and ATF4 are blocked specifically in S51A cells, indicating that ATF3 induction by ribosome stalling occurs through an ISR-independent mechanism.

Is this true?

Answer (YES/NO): YES